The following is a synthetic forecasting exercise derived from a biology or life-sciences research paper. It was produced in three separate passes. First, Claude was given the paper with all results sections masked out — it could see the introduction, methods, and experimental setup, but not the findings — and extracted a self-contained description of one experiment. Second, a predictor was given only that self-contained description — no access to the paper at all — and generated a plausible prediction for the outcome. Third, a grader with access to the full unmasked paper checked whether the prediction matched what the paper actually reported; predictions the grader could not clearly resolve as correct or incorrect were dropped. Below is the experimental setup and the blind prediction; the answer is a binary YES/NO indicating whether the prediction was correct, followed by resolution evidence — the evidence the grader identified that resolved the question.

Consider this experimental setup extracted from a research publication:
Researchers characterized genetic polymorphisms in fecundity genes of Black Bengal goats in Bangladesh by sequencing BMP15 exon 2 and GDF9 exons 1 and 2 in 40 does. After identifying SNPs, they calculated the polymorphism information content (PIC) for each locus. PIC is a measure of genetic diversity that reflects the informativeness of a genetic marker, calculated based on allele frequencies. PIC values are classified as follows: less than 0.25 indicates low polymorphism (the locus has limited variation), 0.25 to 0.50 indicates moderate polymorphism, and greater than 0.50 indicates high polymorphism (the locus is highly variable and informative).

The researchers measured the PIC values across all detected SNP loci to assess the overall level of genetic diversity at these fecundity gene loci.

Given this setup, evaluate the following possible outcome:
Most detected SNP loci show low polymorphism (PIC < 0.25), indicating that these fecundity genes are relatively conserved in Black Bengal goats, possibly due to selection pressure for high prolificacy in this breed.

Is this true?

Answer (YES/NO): NO